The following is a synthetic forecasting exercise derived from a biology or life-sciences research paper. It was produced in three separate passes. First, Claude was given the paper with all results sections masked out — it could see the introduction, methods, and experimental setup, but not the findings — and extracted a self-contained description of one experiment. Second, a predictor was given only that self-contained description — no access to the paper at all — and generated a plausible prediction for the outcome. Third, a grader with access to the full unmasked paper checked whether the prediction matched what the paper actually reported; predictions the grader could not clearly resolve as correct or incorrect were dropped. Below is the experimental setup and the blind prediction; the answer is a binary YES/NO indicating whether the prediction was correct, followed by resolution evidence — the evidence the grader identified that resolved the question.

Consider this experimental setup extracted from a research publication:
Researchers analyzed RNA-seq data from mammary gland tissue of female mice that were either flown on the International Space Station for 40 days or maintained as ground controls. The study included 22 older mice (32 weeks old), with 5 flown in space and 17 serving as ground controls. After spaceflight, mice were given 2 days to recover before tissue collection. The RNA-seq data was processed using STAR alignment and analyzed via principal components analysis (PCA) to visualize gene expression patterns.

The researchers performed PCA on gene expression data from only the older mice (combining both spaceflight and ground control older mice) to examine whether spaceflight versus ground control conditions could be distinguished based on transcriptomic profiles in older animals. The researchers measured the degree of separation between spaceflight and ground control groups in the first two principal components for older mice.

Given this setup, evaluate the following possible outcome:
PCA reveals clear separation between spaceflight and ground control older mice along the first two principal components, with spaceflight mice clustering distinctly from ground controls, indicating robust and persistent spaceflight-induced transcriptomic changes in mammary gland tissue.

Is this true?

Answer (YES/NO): NO